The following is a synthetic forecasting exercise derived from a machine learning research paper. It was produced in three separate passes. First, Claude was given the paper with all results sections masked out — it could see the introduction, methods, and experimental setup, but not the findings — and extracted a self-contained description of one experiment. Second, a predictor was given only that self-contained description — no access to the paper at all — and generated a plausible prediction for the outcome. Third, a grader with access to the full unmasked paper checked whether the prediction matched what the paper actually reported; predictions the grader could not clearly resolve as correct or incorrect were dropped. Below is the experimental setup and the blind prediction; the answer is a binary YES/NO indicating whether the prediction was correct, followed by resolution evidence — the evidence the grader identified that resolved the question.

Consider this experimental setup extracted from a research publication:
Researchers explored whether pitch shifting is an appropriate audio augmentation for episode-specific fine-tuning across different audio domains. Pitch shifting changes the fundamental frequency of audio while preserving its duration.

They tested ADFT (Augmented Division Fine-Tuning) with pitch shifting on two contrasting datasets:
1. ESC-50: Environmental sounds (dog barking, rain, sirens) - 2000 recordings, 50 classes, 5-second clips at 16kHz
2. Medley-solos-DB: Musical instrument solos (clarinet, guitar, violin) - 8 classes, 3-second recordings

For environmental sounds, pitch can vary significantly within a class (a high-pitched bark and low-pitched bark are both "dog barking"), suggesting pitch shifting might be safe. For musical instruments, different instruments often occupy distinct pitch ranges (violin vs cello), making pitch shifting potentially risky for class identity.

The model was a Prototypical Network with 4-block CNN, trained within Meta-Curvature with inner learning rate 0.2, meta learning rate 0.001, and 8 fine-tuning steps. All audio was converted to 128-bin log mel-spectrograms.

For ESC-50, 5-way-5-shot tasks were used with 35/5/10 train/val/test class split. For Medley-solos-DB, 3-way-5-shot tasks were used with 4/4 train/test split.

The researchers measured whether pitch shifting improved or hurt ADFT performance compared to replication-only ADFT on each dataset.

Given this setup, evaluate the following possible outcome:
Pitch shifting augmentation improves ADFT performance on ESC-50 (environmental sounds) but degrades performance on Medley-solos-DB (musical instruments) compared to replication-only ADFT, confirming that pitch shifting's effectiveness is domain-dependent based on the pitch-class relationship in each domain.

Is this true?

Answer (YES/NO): YES